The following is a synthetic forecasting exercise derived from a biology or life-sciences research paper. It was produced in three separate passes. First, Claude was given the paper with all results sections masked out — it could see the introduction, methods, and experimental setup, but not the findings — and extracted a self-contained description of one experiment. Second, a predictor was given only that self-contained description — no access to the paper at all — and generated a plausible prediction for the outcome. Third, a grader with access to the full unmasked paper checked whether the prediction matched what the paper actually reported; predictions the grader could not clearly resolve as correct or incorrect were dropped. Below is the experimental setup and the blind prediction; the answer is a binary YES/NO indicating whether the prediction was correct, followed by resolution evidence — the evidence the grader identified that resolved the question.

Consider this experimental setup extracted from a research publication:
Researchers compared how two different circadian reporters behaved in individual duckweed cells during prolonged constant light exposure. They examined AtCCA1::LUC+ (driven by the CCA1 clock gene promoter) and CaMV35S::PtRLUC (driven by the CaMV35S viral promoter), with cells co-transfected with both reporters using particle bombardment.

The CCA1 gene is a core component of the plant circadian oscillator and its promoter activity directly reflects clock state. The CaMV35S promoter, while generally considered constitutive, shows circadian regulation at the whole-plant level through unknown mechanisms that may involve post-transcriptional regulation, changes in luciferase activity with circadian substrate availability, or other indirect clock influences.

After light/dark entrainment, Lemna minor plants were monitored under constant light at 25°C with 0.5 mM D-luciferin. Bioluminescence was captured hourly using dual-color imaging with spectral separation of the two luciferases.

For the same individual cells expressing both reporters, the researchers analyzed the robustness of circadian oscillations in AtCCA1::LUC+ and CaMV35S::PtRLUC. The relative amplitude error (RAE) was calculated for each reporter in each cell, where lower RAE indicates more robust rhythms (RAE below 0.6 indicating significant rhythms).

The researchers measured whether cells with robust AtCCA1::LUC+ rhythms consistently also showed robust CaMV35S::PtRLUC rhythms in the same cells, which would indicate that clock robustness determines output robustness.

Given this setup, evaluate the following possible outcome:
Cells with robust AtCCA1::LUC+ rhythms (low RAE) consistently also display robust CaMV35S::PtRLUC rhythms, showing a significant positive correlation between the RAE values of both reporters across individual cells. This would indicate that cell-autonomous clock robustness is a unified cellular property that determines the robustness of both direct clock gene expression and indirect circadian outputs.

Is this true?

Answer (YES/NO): NO